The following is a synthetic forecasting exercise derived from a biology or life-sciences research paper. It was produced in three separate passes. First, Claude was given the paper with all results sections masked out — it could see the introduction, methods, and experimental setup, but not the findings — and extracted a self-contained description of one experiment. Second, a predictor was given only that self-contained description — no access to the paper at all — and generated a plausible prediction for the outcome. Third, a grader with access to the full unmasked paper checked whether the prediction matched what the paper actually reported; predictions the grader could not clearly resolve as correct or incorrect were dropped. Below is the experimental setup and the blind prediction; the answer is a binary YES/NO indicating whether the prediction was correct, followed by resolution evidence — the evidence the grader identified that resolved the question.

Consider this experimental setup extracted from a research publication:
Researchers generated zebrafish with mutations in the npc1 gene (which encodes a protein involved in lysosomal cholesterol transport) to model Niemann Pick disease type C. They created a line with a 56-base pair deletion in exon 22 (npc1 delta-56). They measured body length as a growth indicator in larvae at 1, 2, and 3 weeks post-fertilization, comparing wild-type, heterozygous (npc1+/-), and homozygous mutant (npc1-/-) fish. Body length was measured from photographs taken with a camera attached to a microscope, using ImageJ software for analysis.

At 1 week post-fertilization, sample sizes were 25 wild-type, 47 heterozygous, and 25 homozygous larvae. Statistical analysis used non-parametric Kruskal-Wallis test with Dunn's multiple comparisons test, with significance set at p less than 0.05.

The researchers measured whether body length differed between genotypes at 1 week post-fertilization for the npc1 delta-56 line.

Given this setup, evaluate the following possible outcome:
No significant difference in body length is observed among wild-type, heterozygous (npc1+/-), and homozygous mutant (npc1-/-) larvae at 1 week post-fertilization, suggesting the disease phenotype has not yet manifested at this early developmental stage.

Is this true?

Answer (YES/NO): YES